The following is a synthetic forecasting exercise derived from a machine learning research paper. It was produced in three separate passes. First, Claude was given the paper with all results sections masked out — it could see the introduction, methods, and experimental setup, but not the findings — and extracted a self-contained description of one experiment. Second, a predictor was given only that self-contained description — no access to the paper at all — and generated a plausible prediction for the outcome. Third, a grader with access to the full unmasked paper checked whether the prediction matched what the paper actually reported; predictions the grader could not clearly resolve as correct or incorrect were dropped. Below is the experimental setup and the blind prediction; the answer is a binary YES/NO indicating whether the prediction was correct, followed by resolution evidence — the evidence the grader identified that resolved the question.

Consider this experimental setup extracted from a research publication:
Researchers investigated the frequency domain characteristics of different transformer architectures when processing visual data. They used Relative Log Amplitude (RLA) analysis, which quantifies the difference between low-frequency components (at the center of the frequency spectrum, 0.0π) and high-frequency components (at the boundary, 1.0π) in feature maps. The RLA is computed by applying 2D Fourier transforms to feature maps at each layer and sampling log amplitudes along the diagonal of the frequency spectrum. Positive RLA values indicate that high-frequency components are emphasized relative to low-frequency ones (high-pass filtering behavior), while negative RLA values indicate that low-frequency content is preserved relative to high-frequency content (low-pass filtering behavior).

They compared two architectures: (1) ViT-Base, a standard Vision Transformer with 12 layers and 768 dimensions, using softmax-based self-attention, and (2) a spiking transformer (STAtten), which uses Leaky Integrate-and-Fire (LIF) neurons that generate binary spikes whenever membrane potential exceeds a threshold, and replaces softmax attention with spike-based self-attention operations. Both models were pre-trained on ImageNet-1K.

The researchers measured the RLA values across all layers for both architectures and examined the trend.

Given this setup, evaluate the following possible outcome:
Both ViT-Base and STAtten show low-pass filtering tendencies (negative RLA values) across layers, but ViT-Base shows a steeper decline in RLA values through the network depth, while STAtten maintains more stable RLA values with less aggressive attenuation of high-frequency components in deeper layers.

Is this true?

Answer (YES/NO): NO